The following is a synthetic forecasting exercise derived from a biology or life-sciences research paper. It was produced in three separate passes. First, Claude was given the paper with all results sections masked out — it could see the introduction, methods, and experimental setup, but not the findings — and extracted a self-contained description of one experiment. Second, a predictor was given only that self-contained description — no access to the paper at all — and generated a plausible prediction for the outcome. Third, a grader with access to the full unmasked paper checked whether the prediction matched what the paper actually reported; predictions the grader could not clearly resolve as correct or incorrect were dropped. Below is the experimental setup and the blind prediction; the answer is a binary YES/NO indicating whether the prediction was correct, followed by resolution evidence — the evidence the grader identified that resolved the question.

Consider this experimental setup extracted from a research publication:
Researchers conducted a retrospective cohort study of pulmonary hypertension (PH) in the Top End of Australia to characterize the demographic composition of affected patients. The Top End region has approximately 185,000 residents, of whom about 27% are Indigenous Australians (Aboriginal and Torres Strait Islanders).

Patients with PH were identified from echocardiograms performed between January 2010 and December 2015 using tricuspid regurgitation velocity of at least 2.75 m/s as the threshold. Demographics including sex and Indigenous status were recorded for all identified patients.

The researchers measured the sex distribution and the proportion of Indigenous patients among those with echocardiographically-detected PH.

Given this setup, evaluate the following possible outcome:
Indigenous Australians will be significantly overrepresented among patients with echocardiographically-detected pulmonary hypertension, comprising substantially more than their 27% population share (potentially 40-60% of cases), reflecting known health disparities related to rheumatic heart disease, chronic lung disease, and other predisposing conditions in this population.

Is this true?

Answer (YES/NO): YES